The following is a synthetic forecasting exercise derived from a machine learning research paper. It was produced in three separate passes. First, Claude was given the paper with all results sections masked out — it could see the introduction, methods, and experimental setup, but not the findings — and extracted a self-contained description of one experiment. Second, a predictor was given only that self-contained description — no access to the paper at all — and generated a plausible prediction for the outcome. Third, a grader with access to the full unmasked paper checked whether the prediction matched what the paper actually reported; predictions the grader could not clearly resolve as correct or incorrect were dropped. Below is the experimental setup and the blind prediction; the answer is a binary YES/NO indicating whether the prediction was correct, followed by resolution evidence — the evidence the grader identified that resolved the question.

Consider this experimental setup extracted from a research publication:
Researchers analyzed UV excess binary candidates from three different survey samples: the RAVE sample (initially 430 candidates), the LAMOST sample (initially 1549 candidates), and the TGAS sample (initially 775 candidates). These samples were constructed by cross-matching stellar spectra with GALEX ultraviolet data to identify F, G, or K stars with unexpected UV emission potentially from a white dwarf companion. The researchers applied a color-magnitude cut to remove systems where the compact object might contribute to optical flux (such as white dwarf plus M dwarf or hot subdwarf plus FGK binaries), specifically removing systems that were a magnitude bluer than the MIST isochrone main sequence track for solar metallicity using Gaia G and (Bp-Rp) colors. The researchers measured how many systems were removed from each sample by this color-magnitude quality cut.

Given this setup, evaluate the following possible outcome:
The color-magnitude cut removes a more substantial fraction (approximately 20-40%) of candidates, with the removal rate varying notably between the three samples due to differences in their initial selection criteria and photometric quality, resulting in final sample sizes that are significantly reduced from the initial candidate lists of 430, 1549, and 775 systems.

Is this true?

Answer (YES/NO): NO